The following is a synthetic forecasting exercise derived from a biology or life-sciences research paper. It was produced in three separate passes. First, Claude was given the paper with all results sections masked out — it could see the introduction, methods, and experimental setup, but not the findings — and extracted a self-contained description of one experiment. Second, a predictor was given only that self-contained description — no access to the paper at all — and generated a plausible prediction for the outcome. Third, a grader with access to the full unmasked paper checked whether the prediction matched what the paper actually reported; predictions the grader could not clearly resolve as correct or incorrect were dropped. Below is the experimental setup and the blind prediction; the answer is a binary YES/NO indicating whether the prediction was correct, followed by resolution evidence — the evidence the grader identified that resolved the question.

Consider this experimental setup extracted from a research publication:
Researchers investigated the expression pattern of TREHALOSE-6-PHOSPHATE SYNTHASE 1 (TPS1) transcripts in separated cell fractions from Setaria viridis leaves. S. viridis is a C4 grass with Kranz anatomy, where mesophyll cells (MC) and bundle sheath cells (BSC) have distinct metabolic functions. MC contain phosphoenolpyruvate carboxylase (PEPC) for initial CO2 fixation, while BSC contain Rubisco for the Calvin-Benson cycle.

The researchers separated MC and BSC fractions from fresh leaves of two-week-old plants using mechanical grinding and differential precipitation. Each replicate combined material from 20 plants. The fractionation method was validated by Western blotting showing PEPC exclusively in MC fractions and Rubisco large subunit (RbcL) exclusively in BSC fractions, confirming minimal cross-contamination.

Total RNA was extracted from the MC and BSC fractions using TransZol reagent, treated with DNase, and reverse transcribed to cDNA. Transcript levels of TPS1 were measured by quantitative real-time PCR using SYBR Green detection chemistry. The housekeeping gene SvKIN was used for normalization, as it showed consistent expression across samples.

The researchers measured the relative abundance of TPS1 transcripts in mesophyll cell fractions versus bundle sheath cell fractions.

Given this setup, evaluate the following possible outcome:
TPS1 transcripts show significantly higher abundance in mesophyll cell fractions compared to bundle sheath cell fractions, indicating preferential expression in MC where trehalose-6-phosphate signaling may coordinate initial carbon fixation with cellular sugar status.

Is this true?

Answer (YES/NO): NO